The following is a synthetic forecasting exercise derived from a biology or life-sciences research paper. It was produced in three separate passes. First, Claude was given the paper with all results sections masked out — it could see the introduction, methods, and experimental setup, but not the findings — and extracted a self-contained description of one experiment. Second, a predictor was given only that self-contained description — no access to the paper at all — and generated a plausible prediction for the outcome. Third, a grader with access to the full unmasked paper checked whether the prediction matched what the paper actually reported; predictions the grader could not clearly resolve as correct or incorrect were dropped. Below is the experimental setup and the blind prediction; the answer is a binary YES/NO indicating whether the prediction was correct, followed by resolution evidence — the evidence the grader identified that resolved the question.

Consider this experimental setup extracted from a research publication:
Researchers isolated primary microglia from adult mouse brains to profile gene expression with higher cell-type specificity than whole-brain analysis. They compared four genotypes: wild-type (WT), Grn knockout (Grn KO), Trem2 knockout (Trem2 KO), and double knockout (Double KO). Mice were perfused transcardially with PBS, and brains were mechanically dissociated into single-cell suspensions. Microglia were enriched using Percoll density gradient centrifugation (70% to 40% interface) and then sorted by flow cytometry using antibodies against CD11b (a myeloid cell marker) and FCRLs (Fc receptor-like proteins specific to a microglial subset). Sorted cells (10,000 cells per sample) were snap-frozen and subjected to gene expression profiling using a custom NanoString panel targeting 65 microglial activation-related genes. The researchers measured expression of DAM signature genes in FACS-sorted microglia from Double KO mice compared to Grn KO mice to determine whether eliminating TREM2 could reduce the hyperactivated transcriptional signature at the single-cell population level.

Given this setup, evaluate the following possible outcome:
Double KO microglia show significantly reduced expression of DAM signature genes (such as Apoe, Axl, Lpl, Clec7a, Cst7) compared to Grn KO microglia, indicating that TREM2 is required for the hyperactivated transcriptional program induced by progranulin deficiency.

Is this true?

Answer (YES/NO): YES